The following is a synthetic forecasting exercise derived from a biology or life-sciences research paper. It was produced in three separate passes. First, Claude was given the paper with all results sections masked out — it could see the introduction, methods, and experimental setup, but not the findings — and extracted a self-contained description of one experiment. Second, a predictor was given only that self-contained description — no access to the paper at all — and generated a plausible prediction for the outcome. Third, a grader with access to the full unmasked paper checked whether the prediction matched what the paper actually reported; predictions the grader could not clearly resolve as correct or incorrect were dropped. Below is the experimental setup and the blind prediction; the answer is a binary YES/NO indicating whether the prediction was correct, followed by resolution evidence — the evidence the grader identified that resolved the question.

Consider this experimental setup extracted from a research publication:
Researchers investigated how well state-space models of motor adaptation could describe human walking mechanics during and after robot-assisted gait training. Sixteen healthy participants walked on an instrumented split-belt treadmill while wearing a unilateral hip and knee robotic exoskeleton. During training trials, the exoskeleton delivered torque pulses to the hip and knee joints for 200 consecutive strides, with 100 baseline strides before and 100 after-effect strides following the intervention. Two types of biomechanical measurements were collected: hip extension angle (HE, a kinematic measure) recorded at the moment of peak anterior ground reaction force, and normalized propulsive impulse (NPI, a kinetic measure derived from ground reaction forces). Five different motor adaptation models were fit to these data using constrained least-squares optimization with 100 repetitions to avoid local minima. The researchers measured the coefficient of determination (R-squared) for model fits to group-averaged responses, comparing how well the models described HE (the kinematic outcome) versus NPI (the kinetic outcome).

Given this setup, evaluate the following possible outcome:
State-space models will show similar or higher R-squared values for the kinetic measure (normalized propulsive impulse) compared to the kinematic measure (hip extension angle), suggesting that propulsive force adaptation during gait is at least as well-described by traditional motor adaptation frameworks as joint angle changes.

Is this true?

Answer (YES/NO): NO